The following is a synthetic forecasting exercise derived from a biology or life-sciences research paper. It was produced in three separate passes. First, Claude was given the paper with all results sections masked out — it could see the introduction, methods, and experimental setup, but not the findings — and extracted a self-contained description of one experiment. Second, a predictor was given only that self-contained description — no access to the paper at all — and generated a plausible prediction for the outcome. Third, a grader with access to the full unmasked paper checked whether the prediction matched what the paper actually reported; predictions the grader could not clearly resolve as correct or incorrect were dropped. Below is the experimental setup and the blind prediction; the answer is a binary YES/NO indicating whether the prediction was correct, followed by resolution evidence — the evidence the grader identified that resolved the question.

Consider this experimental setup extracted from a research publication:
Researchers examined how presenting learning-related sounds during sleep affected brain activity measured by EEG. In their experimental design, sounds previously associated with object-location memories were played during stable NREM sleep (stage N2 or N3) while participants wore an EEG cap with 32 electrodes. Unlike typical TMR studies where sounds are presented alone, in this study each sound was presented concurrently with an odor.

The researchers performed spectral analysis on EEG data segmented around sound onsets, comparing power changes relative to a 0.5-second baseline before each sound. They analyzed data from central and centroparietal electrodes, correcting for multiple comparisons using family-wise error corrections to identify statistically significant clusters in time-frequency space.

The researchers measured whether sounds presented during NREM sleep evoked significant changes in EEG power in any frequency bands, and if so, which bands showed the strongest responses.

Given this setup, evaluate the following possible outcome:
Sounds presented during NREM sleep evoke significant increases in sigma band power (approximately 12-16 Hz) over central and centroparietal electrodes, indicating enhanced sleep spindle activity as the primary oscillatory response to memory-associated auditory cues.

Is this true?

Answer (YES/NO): NO